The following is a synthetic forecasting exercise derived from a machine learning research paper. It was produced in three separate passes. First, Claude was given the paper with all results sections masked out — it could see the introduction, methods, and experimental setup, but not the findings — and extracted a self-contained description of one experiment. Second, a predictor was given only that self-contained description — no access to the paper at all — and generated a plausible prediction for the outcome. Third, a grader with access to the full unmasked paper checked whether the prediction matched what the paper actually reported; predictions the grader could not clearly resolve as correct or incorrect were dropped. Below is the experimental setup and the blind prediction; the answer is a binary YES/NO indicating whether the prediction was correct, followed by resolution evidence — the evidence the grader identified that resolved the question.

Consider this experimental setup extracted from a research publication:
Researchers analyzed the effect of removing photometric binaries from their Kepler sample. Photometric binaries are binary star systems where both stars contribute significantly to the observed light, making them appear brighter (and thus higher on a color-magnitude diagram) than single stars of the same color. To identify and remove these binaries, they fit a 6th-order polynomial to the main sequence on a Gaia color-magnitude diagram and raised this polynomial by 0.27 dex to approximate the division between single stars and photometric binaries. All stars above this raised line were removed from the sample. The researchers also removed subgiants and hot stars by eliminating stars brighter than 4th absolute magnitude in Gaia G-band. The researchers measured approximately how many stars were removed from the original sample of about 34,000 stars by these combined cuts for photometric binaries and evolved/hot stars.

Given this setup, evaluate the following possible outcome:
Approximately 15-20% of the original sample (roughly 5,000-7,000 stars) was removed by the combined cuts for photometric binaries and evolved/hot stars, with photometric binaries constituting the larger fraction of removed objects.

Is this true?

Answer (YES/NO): NO